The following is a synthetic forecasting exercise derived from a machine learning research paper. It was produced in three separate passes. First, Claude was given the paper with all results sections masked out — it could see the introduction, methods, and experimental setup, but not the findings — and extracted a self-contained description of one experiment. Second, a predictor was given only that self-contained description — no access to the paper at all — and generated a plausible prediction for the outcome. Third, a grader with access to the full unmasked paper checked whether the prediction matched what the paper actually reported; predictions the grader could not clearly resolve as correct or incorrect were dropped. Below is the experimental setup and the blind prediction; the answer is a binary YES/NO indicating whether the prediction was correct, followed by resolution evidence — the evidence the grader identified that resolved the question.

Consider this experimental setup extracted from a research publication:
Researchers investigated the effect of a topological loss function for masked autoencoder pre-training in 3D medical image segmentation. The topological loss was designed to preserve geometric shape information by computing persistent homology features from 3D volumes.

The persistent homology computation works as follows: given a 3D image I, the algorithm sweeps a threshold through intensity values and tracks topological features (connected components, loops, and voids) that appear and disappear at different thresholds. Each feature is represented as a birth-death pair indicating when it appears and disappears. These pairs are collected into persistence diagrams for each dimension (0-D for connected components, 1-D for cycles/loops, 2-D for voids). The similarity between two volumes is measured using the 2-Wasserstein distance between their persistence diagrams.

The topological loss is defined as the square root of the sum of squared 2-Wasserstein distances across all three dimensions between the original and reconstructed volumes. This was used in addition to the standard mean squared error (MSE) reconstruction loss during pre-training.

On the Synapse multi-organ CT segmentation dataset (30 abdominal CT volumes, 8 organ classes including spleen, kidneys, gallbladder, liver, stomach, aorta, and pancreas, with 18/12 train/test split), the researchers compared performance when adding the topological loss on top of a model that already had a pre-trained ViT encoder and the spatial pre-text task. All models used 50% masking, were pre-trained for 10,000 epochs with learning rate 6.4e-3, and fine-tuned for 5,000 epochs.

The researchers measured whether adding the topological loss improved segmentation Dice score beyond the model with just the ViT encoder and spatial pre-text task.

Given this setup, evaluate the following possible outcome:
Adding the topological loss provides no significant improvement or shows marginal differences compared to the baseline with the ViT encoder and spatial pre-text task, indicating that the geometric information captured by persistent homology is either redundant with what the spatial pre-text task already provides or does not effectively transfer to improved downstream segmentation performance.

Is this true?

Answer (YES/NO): NO